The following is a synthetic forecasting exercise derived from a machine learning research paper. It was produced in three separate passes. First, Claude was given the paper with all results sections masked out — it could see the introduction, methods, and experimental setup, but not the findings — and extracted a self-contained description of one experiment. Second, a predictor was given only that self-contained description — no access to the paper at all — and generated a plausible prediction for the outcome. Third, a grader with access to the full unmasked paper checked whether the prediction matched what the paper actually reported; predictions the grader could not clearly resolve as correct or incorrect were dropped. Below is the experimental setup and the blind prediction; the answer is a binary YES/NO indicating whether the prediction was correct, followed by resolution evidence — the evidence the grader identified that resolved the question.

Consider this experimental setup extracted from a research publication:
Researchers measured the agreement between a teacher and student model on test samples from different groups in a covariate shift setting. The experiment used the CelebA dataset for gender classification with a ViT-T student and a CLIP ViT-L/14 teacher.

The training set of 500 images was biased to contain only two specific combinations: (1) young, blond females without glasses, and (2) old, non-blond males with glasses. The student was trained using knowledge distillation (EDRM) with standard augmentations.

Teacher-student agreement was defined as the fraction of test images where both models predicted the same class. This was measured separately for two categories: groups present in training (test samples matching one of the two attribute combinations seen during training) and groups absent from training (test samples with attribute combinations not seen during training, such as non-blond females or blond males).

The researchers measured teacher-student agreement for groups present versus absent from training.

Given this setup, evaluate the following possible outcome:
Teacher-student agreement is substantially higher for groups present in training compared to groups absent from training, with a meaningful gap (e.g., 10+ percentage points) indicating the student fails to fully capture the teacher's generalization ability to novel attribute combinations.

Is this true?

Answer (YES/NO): YES